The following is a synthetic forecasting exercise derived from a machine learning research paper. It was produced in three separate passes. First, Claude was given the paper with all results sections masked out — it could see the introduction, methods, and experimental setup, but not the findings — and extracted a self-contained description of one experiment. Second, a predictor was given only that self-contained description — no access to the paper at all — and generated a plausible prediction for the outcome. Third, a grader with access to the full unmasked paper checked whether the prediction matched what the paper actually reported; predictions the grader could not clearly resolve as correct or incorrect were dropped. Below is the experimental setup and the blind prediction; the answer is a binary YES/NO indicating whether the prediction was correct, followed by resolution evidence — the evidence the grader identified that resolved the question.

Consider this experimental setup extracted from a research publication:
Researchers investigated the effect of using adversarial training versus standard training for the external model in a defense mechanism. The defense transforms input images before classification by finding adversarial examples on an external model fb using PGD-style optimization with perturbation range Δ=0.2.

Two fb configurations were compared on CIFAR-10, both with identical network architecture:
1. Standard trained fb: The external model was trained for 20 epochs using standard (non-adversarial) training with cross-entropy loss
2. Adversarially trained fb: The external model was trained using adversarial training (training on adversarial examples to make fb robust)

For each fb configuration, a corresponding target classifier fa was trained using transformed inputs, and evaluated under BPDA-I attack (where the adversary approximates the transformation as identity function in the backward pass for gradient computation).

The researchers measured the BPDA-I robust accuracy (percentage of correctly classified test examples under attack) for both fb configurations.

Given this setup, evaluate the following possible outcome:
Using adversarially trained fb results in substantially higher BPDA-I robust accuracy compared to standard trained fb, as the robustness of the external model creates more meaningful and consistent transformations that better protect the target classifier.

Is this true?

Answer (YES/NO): YES